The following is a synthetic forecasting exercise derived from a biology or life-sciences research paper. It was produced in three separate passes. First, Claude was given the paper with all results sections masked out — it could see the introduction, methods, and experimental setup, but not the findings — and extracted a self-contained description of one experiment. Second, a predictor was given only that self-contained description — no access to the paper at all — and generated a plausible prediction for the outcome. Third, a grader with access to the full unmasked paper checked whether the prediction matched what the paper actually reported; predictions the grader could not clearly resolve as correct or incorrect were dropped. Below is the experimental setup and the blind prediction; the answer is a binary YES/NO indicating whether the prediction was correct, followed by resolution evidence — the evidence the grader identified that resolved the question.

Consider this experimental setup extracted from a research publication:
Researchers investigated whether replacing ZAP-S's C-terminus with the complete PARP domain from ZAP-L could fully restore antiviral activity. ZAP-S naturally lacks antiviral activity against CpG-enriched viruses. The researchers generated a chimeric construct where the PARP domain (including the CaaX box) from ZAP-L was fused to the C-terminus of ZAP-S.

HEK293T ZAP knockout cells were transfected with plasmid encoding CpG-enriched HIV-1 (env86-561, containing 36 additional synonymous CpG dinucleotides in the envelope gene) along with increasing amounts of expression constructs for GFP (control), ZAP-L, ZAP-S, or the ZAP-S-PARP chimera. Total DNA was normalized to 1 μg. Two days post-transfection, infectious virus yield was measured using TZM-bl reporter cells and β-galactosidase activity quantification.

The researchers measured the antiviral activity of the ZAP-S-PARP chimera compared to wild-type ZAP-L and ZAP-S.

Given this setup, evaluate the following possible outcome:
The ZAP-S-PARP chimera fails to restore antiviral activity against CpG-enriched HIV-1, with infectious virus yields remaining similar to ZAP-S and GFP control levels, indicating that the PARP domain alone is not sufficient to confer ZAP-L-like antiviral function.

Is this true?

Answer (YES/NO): NO